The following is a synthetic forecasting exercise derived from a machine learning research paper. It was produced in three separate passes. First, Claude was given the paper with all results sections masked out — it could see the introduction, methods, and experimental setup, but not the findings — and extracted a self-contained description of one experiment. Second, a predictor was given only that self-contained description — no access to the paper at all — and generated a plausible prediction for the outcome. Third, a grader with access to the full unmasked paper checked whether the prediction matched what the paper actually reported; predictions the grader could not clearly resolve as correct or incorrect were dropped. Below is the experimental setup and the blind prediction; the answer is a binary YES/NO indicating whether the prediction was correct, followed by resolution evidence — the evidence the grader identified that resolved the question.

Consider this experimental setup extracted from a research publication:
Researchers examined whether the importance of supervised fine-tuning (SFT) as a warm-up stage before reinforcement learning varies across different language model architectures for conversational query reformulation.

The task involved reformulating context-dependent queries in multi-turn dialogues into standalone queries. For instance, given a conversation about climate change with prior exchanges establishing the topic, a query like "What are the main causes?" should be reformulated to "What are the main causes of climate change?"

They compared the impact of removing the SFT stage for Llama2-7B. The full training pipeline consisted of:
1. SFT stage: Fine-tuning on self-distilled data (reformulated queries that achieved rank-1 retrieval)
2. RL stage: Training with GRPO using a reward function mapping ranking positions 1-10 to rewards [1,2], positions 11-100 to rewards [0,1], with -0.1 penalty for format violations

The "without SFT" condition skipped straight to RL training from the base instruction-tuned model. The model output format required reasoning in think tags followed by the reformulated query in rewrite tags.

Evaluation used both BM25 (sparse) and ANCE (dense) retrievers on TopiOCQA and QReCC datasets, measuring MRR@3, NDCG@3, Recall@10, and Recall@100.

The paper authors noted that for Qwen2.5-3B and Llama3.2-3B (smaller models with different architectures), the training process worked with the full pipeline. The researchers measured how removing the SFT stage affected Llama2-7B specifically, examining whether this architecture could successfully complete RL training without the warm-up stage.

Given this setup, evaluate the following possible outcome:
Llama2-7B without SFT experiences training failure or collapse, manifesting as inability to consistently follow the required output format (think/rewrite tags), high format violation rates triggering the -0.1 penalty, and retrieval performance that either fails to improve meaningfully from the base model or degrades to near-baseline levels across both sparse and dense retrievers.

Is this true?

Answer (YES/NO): NO